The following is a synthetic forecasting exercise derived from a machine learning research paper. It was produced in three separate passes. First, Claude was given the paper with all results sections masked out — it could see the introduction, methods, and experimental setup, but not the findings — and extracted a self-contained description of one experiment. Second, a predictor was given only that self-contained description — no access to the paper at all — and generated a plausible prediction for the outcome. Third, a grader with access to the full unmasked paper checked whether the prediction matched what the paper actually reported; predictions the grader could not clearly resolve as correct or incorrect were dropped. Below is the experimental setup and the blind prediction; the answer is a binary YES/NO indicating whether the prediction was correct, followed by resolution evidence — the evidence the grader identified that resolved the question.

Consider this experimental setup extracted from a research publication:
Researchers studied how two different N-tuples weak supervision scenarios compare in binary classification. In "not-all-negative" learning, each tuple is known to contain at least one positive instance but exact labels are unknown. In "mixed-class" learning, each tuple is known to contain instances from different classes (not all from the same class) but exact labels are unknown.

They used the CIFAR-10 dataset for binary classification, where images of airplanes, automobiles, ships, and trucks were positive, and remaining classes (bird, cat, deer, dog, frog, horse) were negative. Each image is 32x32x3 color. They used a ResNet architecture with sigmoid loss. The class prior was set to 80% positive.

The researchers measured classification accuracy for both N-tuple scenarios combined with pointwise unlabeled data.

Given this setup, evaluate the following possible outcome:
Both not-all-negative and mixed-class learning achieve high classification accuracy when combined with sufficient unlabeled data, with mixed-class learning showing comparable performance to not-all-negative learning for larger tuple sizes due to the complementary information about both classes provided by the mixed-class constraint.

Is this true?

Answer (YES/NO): NO